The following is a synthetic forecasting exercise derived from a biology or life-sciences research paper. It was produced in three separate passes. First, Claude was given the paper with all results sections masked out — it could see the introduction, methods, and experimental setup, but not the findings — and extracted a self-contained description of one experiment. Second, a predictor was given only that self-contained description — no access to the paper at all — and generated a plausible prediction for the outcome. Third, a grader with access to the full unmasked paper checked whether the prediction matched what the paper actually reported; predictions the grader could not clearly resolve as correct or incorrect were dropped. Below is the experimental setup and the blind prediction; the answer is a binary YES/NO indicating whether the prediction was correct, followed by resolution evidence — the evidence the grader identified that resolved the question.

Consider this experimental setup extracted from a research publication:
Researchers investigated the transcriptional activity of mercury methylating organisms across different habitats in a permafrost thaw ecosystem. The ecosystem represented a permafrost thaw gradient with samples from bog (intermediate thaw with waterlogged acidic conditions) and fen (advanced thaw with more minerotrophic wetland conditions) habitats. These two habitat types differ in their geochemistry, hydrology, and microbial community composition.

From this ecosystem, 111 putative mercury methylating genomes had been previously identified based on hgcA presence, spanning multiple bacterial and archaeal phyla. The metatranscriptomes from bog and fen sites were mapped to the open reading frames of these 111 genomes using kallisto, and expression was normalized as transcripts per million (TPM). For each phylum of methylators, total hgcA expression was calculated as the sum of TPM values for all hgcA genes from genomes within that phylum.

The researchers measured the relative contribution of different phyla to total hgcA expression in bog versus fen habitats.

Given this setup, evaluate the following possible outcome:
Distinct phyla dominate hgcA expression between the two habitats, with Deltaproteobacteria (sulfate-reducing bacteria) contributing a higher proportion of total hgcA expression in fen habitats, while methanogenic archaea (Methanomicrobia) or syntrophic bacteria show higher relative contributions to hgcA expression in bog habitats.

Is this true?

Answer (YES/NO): NO